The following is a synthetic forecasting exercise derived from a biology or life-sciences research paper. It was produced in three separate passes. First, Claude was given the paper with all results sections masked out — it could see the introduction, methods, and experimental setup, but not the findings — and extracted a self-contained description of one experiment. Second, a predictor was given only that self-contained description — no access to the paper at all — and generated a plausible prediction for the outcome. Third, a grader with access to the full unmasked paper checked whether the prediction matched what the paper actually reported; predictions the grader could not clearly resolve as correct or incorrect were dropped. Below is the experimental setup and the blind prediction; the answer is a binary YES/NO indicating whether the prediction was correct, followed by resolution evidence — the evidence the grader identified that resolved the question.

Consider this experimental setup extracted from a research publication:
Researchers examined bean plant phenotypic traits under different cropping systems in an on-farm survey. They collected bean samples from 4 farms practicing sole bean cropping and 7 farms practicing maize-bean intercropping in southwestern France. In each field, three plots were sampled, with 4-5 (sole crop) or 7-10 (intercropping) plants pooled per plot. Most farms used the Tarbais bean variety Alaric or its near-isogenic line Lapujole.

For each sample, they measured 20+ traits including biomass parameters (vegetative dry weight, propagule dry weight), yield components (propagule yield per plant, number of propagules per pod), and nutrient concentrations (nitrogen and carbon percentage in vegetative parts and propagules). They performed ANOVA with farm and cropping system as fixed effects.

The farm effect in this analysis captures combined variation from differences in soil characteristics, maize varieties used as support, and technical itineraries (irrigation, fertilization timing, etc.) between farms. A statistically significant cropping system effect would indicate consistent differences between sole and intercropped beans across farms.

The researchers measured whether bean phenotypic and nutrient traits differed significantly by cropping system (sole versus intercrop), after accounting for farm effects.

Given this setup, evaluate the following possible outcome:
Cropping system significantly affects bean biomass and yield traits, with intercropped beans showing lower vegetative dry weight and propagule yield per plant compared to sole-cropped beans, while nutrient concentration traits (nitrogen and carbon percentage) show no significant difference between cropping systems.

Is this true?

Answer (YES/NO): NO